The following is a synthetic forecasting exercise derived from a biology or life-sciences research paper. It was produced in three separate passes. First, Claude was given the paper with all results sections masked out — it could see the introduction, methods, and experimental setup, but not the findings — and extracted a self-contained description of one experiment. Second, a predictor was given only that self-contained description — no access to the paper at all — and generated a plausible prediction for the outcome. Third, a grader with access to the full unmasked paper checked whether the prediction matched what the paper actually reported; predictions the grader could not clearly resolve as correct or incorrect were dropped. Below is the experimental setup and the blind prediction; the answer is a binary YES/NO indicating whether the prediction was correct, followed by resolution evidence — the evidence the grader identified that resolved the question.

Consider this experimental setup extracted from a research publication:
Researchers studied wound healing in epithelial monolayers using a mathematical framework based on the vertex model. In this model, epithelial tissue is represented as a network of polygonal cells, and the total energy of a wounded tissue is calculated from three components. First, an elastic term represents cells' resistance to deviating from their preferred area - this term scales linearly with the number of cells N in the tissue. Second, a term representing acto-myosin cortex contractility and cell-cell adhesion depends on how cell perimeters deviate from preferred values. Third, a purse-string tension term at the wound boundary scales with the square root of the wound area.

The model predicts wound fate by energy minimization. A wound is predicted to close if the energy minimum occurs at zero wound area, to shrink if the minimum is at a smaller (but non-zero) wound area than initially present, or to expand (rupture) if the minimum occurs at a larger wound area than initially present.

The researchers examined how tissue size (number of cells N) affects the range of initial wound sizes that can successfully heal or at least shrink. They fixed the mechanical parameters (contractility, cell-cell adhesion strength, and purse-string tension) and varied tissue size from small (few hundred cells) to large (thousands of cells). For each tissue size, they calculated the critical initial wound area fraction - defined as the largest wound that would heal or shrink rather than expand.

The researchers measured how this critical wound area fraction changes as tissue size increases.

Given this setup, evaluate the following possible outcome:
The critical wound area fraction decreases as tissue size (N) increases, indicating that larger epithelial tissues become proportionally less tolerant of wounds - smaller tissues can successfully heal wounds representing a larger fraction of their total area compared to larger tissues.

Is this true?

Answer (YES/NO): YES